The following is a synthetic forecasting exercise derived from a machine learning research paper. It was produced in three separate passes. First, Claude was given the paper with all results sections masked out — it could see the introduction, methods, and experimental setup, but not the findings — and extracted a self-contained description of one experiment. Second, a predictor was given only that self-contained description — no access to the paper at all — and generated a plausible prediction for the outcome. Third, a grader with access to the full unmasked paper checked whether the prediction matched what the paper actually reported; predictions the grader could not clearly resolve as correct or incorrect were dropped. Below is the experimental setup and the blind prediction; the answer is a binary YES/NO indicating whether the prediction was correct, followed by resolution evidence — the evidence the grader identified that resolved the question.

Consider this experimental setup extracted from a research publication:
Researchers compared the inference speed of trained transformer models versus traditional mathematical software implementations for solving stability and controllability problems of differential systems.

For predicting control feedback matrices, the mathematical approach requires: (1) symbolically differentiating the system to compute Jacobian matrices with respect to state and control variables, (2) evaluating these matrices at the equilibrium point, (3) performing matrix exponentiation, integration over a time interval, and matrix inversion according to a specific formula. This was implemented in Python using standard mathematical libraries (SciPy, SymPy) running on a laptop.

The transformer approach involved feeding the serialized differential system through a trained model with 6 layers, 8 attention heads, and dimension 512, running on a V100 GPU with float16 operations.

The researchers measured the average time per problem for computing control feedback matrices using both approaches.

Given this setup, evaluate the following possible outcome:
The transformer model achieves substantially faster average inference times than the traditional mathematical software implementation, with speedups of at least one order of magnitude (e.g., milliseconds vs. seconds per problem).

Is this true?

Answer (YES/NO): YES